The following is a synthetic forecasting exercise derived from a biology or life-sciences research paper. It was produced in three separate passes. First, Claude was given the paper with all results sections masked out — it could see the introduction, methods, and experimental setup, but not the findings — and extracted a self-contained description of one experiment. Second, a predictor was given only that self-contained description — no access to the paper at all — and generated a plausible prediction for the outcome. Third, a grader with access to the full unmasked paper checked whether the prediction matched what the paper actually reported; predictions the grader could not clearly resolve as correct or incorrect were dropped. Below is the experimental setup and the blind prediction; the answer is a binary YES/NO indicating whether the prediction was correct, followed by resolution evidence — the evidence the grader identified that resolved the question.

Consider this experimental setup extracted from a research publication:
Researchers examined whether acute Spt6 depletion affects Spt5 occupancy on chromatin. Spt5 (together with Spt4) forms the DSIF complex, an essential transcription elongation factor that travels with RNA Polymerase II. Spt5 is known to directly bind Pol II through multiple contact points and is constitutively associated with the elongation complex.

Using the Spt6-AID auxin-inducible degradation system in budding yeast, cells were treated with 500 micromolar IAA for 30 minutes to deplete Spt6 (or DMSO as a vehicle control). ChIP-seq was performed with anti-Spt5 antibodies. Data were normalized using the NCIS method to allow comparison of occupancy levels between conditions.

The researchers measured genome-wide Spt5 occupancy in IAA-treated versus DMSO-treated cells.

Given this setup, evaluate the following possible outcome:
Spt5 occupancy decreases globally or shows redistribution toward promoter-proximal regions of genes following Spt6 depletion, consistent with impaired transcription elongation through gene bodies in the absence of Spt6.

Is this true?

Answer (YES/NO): NO